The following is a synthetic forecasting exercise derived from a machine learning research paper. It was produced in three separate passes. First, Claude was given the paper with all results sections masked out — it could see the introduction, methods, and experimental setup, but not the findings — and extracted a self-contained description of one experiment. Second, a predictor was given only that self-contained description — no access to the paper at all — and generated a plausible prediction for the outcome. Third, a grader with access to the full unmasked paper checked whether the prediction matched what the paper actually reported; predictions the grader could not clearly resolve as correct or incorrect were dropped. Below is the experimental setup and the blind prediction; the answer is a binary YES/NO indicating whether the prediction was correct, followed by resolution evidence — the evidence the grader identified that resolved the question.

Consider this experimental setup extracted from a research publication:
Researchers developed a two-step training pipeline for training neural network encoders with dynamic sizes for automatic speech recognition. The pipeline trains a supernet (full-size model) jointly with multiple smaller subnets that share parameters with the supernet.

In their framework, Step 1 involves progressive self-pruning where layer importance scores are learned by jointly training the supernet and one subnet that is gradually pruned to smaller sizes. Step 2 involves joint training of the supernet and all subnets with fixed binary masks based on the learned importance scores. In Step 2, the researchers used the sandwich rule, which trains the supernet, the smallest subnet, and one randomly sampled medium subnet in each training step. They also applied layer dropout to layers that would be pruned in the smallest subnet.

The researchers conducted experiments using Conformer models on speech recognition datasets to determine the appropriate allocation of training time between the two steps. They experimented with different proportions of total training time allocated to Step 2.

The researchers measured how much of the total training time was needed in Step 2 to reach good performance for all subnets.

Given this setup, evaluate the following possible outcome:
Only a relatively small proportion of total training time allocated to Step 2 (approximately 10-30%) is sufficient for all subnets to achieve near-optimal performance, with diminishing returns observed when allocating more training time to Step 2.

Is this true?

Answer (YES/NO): NO